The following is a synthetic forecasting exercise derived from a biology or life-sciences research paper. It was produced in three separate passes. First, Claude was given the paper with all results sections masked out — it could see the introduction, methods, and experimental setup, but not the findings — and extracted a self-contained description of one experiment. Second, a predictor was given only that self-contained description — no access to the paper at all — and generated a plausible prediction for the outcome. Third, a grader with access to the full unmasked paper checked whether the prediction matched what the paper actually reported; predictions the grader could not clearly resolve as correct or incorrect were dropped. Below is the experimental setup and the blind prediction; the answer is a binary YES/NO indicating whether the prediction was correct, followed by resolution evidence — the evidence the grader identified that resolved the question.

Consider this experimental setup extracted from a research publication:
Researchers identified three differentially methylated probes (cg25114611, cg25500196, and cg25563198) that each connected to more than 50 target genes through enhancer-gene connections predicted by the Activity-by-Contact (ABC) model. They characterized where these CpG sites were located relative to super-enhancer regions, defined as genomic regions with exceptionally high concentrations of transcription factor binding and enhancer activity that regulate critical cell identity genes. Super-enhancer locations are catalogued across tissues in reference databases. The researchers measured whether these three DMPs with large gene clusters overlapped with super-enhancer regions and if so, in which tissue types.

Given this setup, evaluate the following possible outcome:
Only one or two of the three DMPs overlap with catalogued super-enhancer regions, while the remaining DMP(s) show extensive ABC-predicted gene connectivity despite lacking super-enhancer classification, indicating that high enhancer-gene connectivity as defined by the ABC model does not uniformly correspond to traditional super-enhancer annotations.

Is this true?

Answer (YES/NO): NO